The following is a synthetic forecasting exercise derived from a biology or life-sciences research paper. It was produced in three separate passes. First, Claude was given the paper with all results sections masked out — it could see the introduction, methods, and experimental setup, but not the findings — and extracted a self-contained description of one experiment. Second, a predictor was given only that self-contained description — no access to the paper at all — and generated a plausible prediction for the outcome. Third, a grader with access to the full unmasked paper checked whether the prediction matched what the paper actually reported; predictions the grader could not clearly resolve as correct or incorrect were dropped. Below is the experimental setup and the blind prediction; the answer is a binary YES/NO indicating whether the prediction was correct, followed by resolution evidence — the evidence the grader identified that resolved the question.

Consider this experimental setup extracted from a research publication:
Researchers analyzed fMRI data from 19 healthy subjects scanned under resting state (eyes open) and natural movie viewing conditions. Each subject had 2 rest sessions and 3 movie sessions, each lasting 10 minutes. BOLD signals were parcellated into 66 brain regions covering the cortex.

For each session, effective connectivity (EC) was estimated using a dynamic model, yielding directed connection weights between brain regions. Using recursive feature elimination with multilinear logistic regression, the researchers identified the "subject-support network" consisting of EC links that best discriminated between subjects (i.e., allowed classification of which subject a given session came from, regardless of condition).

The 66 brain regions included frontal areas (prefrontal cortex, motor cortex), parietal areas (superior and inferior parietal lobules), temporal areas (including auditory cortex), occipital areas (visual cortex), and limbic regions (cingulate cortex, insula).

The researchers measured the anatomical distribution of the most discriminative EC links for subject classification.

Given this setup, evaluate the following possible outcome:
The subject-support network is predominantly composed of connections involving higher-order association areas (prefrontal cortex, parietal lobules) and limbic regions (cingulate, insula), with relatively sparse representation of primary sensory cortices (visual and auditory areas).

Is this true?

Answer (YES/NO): NO